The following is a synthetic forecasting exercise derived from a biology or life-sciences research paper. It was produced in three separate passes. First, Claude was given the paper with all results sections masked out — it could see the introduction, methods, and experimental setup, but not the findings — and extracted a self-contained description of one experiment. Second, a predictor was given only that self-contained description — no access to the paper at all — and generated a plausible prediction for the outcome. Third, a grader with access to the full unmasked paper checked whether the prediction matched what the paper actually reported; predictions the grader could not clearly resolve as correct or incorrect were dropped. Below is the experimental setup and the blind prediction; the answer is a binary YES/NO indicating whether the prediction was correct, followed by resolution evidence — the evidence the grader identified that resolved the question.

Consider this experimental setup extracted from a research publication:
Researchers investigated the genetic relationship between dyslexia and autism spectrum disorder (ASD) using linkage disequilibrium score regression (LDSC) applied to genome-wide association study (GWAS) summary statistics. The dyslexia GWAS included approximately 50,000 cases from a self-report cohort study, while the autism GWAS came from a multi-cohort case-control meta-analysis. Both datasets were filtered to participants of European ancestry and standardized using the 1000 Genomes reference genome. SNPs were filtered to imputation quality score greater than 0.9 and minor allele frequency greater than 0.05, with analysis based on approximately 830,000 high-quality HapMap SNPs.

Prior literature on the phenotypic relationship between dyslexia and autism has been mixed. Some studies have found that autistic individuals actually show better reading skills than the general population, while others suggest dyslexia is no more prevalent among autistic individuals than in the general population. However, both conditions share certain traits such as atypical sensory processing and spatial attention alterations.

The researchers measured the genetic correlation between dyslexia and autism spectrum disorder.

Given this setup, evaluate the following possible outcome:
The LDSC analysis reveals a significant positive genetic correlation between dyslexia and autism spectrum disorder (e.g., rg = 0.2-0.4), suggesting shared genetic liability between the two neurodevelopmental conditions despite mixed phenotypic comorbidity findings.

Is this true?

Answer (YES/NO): NO